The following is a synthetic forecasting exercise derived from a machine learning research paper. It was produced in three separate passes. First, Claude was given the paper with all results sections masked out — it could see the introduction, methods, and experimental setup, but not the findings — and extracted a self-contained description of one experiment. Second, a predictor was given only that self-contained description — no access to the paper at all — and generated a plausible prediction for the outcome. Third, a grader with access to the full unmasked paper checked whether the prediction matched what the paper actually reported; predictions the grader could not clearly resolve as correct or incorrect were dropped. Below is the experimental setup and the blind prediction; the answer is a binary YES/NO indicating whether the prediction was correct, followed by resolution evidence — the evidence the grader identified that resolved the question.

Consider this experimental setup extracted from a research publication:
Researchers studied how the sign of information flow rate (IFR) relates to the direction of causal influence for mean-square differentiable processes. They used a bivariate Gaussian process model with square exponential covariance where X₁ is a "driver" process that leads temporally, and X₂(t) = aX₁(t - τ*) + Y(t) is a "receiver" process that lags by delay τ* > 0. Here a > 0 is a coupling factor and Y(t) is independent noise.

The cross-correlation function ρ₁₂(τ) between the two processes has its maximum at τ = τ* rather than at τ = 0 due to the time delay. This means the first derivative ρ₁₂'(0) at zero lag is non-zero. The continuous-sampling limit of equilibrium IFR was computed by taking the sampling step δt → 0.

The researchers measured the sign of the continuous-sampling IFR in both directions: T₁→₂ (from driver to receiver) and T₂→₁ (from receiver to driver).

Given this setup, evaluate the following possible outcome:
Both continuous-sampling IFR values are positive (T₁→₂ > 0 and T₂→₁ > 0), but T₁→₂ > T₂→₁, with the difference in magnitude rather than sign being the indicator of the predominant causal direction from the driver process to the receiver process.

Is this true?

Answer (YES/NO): NO